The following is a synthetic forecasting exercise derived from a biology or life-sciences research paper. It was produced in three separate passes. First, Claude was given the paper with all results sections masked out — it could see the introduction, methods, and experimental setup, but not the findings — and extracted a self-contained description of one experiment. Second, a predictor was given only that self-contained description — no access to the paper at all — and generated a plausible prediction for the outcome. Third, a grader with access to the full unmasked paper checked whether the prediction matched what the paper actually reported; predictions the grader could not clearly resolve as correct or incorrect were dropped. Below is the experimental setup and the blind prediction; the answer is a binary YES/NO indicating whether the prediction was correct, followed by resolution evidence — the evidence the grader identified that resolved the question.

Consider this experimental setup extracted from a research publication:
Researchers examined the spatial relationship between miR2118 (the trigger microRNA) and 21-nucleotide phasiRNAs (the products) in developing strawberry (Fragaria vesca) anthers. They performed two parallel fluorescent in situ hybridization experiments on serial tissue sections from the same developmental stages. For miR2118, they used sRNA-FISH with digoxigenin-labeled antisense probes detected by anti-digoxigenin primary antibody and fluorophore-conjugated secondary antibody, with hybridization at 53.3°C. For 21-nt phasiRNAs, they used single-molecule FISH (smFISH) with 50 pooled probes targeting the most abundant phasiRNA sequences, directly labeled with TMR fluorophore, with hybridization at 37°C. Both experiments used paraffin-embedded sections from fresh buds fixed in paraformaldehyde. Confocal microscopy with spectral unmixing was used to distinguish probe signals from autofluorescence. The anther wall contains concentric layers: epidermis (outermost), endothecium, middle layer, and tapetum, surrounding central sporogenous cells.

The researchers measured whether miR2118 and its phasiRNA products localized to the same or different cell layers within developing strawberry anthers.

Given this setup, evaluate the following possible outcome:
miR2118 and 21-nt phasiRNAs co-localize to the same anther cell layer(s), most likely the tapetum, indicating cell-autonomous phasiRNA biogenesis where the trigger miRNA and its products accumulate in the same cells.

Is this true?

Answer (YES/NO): NO